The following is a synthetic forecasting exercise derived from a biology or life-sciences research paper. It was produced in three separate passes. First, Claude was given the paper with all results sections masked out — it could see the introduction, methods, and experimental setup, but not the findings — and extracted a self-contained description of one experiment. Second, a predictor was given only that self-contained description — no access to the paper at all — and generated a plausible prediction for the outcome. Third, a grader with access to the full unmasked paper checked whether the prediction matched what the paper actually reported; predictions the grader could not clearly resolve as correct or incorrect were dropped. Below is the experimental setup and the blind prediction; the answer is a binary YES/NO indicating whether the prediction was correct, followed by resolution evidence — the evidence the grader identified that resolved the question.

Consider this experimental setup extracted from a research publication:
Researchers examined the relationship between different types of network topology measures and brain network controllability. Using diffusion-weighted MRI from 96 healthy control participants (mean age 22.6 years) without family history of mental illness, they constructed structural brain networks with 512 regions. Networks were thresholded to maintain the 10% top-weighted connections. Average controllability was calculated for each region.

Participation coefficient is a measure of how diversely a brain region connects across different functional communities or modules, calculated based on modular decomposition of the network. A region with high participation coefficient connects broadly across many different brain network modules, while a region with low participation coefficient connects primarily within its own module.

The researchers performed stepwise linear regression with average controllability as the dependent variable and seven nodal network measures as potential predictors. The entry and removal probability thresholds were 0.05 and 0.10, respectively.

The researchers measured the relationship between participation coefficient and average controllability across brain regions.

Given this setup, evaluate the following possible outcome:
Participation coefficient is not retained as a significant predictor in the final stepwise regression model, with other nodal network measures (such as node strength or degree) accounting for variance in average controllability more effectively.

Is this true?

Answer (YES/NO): YES